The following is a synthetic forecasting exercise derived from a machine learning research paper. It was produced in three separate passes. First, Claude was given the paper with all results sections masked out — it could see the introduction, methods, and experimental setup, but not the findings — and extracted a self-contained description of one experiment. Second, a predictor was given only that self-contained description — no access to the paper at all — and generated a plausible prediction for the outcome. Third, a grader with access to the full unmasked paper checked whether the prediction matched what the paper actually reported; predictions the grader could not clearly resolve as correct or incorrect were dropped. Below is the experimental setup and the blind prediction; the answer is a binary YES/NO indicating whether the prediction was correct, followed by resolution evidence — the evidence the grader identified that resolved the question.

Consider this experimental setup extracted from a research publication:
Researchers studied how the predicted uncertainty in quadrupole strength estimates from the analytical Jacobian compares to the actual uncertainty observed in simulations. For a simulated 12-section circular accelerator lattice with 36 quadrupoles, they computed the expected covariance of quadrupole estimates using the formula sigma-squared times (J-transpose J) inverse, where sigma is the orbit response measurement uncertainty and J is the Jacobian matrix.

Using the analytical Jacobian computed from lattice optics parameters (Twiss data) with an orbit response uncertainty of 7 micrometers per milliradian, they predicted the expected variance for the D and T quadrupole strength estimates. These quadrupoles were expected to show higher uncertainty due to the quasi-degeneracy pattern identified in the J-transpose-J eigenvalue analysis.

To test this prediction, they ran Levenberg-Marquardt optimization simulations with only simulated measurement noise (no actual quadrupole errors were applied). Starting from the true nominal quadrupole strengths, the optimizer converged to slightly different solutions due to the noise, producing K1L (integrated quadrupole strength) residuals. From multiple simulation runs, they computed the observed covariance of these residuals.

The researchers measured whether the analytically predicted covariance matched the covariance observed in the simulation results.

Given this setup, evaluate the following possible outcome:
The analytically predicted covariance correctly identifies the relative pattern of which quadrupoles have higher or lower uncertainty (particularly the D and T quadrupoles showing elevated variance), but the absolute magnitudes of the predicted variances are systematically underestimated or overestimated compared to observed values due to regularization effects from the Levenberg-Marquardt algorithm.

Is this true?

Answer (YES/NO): NO